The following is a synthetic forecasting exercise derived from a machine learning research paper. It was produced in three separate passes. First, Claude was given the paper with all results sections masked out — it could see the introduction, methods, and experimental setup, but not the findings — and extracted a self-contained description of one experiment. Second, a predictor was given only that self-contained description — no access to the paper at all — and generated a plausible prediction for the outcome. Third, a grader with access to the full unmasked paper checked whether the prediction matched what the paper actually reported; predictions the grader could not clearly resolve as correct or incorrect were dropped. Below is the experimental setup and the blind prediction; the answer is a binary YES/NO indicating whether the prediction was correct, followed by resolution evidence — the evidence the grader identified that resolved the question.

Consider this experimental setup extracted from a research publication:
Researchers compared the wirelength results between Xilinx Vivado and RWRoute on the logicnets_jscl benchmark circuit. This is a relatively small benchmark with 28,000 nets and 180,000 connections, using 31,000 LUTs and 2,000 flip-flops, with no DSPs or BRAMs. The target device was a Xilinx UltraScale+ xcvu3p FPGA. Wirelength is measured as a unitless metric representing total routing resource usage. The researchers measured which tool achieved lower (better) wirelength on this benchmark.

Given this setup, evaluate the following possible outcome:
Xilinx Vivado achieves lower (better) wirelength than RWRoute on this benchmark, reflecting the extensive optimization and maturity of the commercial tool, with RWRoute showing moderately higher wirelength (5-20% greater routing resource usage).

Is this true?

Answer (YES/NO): NO